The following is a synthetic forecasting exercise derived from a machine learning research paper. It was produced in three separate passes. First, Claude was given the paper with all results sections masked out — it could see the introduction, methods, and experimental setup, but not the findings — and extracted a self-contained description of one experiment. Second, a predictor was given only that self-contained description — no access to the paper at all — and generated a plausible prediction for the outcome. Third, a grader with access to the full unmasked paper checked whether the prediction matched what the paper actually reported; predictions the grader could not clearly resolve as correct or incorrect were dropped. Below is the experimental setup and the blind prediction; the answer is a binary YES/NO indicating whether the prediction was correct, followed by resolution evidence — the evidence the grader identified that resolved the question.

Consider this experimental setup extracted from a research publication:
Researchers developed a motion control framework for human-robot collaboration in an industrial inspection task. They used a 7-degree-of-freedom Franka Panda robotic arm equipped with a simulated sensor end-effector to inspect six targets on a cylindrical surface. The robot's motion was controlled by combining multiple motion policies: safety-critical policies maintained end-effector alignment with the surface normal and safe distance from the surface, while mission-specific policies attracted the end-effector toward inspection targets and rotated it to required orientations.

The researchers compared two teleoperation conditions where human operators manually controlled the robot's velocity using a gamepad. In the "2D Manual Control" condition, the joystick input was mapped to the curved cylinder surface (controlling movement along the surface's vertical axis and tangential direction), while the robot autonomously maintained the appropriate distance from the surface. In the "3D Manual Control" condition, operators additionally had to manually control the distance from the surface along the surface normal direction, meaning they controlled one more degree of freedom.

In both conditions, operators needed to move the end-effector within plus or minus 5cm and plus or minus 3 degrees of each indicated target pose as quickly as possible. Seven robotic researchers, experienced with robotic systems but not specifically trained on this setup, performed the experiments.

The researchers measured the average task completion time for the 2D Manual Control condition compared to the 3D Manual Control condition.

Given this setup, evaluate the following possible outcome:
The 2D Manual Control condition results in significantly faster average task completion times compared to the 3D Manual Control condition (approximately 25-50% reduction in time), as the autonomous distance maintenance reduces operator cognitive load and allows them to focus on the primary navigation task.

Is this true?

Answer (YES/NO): YES